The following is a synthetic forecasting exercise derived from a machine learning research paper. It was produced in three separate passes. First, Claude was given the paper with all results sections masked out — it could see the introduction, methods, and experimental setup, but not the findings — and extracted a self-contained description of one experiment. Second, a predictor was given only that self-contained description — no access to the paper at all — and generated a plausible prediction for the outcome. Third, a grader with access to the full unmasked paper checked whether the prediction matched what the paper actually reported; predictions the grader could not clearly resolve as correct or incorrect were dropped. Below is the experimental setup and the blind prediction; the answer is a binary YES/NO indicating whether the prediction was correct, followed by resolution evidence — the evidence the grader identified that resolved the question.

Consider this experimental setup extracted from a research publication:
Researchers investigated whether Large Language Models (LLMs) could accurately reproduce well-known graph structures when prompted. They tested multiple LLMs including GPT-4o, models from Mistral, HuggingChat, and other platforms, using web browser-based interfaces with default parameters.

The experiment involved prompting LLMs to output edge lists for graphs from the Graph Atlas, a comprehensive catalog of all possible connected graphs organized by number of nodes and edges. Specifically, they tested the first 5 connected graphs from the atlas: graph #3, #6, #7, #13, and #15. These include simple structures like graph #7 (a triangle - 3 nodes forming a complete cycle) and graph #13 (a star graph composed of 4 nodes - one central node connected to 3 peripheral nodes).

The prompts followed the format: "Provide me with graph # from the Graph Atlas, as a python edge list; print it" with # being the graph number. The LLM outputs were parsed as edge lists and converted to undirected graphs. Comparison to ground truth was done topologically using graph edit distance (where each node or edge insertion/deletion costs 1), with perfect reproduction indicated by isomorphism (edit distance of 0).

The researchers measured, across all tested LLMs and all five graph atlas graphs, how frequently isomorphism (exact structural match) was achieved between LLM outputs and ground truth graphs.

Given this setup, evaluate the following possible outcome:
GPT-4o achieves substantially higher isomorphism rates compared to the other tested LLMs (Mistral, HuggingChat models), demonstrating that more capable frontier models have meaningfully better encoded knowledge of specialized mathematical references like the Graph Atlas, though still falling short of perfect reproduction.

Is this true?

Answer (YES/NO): YES